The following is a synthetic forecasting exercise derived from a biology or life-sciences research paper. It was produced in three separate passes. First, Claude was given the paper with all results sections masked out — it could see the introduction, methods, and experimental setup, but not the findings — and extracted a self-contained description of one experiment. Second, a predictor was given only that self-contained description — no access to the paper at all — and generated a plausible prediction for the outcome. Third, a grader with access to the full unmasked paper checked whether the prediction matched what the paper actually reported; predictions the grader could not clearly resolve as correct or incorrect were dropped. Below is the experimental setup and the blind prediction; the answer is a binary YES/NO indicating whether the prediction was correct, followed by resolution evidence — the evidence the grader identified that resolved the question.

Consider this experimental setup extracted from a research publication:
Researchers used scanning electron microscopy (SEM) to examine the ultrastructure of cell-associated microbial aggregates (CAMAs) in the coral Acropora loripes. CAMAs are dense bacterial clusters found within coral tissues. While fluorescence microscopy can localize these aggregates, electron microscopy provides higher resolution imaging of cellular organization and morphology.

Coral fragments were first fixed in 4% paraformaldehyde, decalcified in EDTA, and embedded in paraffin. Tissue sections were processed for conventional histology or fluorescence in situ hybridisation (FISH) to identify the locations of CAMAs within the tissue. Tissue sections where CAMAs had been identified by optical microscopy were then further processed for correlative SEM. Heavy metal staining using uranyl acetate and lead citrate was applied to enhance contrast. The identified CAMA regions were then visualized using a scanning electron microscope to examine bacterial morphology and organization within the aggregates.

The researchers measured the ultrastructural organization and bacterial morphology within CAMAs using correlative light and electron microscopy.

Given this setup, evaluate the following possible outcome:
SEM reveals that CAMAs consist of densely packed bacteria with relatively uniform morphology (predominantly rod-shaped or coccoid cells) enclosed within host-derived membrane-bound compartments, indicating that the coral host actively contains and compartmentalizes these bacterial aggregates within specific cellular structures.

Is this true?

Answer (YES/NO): NO